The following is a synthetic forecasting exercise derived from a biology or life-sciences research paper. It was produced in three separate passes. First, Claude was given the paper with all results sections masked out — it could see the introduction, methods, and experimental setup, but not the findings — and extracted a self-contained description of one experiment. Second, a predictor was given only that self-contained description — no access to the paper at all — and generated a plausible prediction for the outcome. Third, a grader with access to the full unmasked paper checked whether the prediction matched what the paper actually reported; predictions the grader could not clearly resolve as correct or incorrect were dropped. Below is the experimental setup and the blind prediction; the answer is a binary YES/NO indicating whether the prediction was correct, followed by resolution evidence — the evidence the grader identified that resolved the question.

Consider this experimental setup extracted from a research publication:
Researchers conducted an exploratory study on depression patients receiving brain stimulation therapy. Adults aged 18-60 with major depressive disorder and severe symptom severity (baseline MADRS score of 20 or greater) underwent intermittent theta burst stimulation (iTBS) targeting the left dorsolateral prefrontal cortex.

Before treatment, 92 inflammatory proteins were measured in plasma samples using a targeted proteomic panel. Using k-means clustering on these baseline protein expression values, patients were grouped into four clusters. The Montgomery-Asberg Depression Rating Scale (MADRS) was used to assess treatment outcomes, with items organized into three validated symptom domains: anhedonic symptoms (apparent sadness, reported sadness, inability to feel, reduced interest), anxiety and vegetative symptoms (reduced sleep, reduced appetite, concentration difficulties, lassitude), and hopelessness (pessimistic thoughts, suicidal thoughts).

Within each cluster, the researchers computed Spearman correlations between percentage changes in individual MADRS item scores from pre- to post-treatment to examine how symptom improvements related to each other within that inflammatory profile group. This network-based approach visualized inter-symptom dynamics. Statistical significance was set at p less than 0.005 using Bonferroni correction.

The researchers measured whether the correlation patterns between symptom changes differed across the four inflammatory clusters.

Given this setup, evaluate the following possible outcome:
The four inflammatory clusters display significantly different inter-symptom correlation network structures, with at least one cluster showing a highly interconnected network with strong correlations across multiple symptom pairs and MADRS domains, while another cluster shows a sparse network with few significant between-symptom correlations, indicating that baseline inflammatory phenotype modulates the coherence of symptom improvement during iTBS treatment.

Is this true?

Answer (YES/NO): YES